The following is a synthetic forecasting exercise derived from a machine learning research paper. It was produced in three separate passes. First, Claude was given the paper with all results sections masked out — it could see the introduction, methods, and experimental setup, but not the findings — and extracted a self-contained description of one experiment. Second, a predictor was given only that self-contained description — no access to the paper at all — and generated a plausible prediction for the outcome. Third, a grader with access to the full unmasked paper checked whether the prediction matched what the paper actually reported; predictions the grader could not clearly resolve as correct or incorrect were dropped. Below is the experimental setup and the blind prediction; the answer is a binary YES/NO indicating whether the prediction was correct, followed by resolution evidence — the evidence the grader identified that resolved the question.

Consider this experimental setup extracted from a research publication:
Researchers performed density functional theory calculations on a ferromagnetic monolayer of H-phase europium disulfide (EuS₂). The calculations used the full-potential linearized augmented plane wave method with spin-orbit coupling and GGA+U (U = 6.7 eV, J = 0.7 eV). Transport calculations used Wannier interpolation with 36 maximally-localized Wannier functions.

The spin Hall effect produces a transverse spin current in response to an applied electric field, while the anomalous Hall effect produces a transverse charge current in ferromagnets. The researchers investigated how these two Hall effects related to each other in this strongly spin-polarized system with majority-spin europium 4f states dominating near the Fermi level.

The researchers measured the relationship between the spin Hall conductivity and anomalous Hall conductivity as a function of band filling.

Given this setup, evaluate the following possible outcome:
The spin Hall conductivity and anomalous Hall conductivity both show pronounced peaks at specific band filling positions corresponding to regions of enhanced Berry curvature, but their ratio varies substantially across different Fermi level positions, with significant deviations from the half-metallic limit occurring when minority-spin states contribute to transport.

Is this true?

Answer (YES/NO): NO